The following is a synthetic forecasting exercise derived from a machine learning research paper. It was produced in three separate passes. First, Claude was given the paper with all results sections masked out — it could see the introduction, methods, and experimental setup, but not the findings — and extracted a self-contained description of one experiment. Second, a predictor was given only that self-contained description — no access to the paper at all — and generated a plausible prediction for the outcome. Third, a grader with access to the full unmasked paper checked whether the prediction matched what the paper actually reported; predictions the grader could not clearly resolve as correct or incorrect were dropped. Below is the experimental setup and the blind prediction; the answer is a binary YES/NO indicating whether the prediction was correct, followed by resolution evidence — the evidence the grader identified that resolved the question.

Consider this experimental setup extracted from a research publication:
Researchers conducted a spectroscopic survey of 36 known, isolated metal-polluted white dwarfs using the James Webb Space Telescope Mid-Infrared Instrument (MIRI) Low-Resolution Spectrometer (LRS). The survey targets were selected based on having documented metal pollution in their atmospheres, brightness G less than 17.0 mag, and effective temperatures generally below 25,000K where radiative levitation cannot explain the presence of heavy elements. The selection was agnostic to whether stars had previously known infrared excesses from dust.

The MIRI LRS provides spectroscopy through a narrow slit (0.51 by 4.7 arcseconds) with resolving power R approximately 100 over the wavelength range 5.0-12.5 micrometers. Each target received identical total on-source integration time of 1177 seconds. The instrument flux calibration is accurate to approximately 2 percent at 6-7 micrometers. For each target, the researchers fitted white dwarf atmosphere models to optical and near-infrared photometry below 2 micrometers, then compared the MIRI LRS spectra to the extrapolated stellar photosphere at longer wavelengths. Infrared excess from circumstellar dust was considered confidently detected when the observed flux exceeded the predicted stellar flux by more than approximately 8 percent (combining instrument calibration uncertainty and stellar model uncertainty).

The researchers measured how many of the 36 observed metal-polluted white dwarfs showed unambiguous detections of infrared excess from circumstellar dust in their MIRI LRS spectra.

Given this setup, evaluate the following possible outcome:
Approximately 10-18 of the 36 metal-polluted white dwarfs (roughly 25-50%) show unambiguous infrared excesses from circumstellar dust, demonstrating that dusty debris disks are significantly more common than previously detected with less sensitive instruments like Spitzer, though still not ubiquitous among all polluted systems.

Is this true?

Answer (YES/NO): YES